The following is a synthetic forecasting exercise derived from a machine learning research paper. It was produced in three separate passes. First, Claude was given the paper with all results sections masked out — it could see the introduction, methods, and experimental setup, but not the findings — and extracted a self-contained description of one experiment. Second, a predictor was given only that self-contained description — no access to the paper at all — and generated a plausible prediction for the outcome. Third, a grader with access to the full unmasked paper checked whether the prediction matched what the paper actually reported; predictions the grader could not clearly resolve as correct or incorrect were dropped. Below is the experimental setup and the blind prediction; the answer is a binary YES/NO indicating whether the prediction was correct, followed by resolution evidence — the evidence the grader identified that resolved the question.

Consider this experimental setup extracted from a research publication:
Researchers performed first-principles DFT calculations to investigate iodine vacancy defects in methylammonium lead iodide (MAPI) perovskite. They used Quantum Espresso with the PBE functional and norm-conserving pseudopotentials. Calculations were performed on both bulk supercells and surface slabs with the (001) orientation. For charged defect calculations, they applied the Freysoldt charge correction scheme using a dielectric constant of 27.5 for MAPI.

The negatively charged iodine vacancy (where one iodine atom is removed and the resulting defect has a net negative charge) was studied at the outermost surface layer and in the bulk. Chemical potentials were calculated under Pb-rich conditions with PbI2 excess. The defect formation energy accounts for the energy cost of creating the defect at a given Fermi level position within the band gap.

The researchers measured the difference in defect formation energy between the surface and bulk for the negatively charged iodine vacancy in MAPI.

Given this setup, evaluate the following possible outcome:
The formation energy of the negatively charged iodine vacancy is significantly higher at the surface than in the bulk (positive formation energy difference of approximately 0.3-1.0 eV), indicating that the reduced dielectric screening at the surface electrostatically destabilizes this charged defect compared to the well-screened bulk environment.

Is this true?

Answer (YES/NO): NO